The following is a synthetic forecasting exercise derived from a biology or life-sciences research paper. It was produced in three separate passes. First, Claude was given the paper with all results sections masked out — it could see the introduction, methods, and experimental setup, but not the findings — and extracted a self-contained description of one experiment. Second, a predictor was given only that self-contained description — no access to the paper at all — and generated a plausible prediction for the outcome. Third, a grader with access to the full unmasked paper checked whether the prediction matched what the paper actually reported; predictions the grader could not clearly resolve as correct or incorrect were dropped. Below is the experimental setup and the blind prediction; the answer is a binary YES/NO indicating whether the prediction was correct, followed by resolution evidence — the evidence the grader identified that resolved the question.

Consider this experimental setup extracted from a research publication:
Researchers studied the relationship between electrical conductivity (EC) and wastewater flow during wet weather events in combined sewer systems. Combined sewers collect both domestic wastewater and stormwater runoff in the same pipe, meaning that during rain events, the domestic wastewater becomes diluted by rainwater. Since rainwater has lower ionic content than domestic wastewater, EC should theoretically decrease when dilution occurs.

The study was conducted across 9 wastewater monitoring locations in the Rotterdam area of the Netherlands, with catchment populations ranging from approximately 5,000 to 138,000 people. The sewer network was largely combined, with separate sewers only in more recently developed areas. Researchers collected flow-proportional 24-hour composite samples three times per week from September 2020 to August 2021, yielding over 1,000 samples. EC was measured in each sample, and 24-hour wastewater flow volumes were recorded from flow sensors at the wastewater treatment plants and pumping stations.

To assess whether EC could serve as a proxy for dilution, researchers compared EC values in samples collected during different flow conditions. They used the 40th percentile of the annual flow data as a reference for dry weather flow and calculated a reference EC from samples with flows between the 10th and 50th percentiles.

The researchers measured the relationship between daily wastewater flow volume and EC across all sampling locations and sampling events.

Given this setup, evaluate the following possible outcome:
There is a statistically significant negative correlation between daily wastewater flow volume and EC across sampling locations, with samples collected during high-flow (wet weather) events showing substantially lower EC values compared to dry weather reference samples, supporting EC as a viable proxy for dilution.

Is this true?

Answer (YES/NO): YES